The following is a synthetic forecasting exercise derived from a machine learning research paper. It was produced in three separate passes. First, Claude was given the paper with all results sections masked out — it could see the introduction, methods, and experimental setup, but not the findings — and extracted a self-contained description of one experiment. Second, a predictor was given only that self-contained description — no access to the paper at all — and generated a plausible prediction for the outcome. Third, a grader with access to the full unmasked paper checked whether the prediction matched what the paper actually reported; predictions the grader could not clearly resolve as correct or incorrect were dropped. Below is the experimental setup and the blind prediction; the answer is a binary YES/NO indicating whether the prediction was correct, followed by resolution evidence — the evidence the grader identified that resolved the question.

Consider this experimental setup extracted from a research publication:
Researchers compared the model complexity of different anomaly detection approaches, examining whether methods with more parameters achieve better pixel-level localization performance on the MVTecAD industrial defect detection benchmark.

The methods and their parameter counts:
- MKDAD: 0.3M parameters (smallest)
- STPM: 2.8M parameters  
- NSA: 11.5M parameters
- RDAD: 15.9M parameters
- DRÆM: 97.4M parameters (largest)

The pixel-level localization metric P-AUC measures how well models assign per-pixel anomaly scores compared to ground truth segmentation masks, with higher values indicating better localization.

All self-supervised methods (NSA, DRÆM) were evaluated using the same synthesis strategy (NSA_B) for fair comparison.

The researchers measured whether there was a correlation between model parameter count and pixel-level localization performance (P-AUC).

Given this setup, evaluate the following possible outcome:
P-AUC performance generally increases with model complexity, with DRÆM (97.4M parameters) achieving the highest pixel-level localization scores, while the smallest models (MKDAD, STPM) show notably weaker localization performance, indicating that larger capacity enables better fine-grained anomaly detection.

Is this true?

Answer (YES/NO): NO